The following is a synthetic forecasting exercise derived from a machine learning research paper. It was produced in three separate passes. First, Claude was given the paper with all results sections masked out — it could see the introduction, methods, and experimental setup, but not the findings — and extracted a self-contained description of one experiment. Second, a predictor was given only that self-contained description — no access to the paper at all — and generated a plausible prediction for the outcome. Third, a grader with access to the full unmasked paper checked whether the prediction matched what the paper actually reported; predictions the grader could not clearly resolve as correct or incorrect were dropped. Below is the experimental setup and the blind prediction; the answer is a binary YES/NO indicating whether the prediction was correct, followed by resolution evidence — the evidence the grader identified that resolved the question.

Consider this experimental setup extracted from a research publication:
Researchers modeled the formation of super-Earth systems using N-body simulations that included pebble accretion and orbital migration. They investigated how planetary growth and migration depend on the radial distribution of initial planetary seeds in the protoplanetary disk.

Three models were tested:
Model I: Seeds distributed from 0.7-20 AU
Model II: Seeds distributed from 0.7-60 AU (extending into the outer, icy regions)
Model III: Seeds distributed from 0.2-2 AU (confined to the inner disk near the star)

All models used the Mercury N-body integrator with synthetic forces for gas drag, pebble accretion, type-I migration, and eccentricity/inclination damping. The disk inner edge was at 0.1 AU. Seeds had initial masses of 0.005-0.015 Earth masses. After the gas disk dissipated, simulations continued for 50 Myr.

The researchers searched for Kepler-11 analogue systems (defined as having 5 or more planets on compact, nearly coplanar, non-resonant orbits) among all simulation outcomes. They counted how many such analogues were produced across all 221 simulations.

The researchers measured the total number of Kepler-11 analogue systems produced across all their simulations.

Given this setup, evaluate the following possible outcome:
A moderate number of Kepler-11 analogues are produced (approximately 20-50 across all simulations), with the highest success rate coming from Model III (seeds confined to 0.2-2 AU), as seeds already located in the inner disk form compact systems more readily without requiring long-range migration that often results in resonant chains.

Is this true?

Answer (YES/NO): NO